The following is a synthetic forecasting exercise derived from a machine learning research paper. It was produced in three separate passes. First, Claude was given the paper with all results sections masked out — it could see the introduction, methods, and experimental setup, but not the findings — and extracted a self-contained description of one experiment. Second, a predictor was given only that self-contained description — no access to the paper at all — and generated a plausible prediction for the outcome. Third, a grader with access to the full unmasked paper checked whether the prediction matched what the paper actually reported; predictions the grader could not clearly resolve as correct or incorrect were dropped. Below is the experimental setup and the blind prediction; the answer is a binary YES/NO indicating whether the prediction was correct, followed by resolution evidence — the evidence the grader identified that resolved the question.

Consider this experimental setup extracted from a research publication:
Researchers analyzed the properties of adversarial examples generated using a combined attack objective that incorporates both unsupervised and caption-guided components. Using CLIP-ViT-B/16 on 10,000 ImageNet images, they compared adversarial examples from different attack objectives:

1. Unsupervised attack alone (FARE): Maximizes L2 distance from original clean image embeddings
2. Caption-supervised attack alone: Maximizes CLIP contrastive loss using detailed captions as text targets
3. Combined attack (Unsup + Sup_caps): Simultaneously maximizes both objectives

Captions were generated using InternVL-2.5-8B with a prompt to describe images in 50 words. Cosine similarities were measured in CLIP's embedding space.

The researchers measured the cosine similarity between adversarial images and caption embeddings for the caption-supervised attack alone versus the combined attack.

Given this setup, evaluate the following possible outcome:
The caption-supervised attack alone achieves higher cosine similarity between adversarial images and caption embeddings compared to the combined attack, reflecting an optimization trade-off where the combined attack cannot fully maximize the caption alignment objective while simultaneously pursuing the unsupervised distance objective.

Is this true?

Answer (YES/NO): YES